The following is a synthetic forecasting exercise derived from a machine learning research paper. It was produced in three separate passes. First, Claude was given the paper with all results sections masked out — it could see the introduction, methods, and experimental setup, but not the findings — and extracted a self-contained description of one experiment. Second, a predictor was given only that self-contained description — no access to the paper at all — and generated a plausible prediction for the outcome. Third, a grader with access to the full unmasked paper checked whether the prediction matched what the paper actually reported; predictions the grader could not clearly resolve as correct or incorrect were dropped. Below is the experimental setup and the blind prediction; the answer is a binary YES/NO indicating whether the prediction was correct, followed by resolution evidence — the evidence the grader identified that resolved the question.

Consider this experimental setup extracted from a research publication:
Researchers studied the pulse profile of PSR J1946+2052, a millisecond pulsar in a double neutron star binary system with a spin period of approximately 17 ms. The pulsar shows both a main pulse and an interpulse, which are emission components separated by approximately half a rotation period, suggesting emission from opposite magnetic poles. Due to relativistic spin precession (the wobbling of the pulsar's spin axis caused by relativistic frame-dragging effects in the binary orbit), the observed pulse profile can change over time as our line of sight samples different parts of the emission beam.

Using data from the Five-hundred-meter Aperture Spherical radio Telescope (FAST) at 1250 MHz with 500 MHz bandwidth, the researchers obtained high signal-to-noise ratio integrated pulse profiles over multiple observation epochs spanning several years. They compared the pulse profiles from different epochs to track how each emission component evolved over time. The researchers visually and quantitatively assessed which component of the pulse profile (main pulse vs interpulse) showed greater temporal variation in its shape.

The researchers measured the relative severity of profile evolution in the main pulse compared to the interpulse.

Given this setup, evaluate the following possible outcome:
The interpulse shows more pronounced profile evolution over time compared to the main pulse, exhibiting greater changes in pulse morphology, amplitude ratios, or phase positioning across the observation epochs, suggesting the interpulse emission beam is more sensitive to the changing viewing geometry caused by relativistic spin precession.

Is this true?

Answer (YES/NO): YES